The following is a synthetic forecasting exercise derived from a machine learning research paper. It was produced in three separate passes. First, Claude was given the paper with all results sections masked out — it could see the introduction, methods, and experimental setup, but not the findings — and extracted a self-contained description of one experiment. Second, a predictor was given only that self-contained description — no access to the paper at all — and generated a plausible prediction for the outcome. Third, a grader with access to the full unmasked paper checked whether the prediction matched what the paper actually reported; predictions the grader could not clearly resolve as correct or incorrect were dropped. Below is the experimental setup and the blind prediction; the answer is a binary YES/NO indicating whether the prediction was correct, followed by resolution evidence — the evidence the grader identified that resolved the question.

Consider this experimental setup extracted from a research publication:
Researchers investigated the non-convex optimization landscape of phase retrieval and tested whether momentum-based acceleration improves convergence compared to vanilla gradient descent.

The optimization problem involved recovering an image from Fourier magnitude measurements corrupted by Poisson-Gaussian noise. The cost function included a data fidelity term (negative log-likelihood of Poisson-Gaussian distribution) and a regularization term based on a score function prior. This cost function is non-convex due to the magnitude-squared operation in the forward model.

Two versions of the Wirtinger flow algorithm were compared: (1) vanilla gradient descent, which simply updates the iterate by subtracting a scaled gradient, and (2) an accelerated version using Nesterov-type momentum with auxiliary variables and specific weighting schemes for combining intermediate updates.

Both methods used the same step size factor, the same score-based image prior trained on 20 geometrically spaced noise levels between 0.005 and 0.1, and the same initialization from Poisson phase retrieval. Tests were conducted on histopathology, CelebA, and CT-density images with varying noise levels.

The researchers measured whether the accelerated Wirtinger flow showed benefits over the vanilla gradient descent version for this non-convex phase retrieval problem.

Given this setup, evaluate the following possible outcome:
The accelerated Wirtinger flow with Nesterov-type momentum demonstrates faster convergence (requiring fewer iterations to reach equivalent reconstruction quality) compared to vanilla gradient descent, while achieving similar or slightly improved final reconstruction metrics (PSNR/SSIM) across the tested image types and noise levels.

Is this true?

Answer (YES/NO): NO